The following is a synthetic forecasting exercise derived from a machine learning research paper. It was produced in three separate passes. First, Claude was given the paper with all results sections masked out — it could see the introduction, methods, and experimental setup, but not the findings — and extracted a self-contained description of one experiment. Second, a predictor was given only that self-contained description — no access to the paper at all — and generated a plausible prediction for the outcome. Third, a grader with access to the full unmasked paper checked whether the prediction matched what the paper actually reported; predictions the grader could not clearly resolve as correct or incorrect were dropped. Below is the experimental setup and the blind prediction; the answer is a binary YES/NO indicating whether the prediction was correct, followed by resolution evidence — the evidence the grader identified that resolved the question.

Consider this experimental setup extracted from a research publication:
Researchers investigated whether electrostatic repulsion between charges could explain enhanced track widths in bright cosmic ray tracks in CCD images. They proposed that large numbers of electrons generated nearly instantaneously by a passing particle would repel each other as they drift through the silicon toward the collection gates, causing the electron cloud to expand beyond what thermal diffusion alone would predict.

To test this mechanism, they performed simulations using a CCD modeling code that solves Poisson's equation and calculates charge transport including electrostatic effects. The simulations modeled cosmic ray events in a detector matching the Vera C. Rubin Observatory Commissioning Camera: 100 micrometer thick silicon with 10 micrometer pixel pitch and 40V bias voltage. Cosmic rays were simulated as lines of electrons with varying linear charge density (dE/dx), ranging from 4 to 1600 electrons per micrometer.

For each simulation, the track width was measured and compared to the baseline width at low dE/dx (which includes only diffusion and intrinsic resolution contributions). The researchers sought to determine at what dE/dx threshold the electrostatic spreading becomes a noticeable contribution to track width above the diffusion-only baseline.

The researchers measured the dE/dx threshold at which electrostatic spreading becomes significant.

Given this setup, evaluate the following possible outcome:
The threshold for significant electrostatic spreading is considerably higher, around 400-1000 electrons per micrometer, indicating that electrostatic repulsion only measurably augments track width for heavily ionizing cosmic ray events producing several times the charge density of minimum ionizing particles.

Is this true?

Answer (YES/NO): NO